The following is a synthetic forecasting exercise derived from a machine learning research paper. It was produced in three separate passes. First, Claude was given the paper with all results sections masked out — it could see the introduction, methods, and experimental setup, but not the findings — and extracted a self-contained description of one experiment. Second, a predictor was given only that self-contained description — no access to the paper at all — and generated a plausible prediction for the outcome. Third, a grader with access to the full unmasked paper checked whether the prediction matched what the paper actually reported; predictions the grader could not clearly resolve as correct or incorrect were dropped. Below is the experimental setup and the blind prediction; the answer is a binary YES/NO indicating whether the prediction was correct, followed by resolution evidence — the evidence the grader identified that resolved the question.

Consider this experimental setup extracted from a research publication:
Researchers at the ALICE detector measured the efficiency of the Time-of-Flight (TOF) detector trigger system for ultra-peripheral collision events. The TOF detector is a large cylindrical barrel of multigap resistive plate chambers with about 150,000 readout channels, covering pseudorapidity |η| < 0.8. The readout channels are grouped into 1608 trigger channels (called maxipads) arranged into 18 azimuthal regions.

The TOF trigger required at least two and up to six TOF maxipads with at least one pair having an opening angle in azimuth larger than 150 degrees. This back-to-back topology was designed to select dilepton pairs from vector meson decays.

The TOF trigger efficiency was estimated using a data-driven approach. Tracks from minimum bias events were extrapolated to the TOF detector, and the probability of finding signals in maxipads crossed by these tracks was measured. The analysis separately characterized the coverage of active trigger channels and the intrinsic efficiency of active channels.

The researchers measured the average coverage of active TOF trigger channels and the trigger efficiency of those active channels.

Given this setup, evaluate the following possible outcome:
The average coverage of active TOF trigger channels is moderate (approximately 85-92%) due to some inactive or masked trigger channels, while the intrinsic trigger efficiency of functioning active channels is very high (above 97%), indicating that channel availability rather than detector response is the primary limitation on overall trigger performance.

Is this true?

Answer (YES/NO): NO